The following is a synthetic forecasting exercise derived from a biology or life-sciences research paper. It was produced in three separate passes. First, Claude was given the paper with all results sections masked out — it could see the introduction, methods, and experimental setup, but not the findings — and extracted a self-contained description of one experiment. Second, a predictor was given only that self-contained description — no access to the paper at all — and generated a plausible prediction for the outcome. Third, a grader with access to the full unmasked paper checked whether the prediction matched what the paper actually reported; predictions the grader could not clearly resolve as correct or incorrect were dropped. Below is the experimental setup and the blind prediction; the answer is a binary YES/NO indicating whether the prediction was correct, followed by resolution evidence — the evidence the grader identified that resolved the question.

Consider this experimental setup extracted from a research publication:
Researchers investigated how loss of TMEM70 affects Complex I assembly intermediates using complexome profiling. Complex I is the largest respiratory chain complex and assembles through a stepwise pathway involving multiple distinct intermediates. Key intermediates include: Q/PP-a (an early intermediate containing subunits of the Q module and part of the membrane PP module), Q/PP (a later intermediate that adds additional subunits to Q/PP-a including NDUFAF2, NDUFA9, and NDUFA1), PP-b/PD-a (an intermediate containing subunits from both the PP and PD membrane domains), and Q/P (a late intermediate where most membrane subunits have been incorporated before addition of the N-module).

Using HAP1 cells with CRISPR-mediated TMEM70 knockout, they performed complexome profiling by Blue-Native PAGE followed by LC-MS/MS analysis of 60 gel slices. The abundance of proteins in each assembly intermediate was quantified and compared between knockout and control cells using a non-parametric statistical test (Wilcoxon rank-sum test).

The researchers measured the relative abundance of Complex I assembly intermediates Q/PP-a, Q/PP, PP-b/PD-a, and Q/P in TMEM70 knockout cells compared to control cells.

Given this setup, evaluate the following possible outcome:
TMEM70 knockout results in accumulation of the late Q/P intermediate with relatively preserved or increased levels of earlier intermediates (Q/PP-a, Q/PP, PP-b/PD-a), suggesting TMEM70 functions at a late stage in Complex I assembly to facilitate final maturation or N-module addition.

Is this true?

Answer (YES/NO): NO